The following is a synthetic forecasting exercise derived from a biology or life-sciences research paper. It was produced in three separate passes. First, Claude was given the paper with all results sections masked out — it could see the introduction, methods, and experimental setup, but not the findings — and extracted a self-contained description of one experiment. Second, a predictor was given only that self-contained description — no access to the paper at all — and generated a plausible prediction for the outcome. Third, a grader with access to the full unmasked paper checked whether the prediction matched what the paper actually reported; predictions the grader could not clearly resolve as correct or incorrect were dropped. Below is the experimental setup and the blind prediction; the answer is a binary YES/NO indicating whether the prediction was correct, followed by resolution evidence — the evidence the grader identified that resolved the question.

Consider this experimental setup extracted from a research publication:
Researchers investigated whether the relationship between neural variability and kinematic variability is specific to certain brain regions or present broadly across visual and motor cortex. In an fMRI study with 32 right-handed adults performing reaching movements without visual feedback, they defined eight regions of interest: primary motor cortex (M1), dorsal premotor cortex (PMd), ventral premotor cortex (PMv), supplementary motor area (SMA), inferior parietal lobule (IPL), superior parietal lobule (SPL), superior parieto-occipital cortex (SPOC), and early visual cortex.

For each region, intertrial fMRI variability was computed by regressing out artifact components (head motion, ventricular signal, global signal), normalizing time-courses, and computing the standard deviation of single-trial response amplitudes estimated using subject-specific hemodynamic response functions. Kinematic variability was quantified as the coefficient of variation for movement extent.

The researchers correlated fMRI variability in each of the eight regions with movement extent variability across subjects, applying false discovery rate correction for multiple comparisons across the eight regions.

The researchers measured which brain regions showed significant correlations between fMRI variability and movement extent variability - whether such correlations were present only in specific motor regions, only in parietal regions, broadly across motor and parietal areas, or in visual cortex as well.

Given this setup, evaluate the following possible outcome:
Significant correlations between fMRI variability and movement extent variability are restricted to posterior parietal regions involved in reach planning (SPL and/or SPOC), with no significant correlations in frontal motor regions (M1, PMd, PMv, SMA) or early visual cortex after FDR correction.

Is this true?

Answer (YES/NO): NO